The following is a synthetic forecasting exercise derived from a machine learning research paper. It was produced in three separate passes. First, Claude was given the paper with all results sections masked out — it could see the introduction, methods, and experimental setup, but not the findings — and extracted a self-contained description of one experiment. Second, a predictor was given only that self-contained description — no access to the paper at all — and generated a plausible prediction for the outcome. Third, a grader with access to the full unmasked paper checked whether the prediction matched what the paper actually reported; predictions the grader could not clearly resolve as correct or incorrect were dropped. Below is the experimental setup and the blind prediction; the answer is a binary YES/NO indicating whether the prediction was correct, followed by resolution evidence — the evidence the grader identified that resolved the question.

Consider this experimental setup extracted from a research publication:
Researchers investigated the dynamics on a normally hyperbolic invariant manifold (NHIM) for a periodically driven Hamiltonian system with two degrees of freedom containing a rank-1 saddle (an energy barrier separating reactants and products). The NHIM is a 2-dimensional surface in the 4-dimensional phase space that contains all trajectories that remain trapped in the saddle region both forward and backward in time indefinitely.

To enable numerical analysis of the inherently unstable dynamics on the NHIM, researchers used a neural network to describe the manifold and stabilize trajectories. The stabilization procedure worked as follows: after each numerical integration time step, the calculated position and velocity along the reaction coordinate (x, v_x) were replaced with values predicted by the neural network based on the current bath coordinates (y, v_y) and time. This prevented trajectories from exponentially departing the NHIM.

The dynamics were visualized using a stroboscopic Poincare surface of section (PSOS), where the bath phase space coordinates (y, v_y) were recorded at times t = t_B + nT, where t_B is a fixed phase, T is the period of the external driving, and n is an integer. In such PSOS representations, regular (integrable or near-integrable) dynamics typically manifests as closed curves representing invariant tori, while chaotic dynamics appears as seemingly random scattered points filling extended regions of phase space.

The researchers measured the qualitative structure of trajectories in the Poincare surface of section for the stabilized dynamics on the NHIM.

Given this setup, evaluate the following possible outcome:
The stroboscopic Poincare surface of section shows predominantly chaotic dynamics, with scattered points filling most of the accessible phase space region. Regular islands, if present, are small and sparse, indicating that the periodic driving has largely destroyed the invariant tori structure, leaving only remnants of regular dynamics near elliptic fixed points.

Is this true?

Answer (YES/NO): NO